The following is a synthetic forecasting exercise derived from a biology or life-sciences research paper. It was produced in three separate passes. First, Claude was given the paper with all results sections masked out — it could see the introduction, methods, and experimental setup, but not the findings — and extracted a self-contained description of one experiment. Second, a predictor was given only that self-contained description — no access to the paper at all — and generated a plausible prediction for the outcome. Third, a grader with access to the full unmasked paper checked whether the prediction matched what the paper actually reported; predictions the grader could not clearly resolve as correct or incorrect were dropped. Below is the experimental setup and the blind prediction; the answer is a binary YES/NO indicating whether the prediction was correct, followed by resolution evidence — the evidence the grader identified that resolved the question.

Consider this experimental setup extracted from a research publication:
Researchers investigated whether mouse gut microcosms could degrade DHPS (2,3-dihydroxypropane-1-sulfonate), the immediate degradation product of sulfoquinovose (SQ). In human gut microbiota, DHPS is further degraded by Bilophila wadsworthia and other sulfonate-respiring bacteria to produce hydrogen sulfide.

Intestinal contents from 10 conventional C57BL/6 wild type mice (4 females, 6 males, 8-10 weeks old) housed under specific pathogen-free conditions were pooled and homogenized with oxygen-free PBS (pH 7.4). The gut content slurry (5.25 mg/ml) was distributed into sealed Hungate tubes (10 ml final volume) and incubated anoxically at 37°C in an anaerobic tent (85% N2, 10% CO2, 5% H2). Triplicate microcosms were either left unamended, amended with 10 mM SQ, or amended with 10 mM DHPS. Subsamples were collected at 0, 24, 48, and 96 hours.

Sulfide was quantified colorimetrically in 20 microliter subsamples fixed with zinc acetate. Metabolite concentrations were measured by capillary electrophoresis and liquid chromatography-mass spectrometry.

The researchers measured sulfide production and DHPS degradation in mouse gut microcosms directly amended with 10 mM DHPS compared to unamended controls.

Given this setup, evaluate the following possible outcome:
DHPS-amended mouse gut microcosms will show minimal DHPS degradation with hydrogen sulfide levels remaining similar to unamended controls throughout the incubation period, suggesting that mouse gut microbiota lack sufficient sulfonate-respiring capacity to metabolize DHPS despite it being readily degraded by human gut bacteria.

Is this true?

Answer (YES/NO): NO